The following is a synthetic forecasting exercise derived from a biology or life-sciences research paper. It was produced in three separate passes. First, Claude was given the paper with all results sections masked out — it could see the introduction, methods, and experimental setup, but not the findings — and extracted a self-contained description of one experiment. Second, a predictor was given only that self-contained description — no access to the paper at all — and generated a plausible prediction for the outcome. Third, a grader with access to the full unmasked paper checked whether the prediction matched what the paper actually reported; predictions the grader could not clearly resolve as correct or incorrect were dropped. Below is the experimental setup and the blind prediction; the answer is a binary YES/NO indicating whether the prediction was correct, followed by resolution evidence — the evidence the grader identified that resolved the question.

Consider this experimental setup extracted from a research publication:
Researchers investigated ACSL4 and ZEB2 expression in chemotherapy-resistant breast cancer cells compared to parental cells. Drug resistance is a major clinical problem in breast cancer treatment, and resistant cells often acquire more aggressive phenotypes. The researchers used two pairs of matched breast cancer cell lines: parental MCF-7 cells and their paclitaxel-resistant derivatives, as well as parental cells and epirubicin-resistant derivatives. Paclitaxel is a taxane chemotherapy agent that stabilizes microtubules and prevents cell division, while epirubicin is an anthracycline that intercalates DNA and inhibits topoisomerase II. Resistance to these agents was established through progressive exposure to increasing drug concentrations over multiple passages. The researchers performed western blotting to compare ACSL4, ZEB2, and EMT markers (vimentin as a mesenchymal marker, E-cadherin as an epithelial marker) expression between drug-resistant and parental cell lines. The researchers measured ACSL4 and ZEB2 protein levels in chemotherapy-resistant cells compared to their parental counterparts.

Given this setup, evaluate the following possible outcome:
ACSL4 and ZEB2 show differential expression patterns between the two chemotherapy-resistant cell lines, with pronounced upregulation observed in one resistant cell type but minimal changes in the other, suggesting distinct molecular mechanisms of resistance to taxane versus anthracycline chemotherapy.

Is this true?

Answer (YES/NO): NO